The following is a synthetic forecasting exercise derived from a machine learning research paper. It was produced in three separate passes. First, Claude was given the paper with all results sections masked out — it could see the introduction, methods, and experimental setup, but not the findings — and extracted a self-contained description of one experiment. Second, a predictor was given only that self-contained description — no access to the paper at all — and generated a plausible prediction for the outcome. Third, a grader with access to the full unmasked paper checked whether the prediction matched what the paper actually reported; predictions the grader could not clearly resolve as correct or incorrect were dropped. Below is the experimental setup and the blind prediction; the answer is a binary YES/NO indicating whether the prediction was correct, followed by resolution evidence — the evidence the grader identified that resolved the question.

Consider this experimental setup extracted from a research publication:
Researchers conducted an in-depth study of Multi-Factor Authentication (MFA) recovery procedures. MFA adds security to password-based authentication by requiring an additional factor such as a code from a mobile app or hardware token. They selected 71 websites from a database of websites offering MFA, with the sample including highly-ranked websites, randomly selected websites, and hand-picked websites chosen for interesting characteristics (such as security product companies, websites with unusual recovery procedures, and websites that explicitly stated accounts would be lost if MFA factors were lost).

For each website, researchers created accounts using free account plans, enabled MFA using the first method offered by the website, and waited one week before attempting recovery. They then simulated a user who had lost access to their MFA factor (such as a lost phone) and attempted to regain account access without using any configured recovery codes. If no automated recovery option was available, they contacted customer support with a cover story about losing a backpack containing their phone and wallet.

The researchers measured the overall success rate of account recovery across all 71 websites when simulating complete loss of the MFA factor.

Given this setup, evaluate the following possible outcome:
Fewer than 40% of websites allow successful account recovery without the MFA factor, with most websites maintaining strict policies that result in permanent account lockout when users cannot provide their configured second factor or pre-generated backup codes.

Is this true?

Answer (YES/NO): NO